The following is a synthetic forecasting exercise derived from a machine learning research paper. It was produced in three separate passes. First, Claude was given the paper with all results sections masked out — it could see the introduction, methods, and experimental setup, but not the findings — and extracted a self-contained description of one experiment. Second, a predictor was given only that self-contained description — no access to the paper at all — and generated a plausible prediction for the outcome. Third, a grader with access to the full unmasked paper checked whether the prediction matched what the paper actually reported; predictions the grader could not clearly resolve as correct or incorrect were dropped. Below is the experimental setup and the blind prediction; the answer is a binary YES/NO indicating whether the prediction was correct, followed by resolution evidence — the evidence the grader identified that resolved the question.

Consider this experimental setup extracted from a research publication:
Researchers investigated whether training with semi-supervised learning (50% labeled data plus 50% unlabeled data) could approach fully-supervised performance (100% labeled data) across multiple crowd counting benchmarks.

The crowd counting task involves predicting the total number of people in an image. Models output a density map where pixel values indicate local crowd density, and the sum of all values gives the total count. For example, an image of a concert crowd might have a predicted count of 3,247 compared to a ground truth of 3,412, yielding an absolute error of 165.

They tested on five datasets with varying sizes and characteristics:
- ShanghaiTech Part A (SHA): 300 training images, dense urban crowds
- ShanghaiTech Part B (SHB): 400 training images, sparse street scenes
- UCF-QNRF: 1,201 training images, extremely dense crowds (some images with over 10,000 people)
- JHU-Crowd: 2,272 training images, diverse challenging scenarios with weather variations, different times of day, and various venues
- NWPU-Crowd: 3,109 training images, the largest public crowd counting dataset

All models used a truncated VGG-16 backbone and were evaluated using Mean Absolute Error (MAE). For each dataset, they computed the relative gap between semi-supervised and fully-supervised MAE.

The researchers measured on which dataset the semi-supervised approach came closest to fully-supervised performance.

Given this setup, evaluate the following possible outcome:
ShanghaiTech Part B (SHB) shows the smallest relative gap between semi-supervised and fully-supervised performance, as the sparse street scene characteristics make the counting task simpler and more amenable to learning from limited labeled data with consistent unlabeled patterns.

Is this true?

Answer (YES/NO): NO